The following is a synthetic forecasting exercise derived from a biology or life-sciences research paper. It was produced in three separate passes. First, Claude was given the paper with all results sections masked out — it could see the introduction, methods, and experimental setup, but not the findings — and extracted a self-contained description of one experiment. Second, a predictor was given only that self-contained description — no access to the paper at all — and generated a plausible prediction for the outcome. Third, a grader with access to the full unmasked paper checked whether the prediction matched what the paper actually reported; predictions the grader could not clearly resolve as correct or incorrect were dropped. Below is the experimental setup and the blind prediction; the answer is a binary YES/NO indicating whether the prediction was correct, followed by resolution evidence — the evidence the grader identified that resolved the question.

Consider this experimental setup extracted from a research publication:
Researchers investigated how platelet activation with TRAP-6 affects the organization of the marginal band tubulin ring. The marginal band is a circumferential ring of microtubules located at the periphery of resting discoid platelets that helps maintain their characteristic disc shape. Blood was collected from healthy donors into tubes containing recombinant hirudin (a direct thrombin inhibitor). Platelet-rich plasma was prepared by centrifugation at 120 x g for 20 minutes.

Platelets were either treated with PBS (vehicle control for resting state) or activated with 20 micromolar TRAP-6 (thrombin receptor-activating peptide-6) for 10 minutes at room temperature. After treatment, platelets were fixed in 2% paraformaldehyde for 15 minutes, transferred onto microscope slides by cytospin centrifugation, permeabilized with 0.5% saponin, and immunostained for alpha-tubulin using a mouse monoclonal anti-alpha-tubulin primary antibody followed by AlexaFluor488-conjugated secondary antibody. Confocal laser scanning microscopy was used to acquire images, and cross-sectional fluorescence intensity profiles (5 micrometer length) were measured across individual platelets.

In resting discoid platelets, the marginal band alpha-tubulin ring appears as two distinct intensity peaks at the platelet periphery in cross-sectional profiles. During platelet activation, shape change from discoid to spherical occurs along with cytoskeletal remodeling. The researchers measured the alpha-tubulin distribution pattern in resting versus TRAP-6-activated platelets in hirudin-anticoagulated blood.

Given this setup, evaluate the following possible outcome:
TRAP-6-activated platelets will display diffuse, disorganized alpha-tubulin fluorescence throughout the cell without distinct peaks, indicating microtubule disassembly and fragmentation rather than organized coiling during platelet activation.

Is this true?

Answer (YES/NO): NO